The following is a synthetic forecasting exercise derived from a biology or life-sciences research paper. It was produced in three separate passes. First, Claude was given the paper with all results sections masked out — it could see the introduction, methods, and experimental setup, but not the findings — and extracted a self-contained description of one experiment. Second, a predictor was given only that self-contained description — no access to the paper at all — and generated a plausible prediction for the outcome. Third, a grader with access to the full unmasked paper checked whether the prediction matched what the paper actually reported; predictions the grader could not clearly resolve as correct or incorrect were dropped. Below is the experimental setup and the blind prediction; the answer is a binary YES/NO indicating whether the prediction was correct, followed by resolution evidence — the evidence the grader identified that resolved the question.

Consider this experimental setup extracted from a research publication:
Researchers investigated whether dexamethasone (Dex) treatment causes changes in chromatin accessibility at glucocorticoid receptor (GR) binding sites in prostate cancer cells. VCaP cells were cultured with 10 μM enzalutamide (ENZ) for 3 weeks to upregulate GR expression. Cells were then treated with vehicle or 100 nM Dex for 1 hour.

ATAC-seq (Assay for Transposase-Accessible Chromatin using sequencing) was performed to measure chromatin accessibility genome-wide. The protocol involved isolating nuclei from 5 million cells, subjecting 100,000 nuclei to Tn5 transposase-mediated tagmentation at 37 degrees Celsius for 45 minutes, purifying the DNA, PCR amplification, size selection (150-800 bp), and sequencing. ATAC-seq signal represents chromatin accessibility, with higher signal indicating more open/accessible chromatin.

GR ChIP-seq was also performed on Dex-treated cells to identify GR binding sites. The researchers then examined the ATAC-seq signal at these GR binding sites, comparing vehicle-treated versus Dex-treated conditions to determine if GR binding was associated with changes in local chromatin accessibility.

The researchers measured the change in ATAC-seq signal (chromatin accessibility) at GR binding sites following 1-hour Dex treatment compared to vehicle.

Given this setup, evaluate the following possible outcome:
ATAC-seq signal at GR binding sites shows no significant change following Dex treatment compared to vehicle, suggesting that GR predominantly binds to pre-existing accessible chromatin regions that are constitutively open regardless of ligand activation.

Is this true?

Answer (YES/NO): NO